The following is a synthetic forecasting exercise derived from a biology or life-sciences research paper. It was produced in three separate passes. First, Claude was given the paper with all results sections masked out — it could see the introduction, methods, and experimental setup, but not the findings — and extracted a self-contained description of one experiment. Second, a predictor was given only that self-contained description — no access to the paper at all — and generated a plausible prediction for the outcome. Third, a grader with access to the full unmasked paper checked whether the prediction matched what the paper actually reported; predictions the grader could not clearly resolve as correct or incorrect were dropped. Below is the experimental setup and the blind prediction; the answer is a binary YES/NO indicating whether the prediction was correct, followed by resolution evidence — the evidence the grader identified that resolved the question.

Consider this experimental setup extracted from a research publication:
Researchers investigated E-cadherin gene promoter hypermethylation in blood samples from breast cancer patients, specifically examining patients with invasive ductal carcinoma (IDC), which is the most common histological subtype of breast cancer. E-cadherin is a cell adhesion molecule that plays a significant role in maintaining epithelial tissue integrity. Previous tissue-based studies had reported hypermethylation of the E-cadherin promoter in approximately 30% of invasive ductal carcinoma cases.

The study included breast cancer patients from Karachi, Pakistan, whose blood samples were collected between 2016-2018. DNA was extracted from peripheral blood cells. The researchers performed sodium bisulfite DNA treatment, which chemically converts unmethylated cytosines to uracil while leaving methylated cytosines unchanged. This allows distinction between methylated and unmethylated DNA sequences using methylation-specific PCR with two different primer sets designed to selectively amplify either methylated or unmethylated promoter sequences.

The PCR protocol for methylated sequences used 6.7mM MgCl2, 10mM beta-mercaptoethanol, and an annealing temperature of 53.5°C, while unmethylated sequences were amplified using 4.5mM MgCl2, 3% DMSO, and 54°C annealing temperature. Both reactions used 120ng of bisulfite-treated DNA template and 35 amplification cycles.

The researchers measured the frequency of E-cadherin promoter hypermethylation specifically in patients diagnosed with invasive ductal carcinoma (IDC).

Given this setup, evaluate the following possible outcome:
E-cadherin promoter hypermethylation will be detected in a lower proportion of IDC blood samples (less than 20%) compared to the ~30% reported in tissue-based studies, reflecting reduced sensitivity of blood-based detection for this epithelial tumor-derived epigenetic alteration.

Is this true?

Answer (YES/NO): NO